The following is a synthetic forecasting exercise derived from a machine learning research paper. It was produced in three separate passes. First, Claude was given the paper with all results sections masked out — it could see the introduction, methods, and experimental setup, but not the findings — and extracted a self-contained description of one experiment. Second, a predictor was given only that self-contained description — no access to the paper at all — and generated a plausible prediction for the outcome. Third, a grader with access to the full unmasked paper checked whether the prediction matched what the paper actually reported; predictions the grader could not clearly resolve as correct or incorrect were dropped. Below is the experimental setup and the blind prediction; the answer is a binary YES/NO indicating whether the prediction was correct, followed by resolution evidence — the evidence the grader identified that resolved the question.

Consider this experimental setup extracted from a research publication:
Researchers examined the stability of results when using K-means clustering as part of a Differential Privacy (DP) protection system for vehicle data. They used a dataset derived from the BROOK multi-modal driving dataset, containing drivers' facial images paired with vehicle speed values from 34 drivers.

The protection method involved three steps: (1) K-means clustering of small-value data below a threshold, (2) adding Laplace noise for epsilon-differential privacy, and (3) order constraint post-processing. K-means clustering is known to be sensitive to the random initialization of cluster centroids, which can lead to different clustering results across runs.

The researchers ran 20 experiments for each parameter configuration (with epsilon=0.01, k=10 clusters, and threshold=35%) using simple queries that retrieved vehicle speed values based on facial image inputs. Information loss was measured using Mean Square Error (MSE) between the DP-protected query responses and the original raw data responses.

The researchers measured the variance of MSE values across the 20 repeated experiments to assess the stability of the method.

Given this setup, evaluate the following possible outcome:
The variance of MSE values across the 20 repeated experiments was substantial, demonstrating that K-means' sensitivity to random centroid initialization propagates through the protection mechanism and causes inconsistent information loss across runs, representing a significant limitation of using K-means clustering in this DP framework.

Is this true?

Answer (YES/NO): YES